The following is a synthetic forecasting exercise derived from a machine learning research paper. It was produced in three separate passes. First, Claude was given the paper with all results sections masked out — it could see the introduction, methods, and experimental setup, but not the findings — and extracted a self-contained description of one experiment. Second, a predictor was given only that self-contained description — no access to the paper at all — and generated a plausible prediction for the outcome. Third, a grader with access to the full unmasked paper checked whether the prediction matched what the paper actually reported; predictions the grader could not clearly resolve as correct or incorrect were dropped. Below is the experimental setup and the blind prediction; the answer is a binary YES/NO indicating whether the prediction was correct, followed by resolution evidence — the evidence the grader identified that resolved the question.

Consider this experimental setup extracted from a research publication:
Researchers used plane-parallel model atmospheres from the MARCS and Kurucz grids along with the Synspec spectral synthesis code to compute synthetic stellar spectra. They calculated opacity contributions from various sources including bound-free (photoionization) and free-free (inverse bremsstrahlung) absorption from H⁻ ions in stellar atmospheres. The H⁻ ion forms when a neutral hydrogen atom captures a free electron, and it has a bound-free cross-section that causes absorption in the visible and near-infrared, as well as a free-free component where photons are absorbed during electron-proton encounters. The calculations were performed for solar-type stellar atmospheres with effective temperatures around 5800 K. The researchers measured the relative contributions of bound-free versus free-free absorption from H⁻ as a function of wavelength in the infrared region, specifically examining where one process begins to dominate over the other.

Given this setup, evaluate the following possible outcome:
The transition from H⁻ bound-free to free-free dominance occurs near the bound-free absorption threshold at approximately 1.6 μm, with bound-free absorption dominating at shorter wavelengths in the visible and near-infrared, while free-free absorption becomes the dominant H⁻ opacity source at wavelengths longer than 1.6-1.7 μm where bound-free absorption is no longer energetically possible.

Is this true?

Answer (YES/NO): YES